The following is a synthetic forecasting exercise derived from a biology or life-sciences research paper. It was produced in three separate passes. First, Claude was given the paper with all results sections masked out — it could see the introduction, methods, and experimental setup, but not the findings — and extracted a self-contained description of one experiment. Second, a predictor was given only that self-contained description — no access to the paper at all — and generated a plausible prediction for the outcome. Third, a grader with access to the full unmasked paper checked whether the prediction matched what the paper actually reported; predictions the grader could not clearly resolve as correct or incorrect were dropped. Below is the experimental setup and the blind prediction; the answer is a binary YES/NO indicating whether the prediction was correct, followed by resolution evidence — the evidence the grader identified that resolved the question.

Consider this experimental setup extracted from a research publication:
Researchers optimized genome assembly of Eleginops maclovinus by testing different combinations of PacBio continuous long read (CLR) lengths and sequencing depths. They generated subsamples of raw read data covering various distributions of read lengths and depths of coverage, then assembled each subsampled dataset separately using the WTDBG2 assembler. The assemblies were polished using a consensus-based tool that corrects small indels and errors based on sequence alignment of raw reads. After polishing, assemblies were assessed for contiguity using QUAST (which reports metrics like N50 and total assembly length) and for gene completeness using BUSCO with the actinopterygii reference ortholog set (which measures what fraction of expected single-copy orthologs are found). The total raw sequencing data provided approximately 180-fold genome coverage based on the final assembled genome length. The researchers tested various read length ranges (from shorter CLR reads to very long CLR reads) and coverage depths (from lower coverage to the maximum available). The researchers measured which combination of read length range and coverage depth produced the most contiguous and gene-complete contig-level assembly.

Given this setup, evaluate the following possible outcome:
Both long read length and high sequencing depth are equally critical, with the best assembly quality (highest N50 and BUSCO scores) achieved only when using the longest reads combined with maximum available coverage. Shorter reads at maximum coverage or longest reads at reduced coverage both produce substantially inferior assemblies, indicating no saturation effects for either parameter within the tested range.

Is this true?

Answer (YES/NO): NO